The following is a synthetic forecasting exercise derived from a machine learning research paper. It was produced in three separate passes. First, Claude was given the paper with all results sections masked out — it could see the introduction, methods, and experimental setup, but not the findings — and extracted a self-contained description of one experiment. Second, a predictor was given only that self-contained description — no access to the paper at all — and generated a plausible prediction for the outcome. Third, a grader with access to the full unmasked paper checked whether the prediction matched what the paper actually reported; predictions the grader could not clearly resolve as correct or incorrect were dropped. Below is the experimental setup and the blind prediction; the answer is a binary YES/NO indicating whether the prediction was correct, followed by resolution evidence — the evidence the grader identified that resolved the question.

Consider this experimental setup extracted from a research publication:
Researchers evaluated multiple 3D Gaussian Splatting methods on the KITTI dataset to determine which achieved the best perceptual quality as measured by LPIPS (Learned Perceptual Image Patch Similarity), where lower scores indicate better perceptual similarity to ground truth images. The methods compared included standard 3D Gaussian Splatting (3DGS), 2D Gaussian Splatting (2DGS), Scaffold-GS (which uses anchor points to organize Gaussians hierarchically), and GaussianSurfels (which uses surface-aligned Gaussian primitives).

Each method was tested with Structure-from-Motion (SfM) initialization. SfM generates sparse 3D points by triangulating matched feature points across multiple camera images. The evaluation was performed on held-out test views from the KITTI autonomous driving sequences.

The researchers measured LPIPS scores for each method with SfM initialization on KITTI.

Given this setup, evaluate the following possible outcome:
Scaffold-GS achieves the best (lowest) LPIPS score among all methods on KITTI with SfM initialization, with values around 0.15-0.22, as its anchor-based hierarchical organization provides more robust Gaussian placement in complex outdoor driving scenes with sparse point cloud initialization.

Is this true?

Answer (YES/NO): NO